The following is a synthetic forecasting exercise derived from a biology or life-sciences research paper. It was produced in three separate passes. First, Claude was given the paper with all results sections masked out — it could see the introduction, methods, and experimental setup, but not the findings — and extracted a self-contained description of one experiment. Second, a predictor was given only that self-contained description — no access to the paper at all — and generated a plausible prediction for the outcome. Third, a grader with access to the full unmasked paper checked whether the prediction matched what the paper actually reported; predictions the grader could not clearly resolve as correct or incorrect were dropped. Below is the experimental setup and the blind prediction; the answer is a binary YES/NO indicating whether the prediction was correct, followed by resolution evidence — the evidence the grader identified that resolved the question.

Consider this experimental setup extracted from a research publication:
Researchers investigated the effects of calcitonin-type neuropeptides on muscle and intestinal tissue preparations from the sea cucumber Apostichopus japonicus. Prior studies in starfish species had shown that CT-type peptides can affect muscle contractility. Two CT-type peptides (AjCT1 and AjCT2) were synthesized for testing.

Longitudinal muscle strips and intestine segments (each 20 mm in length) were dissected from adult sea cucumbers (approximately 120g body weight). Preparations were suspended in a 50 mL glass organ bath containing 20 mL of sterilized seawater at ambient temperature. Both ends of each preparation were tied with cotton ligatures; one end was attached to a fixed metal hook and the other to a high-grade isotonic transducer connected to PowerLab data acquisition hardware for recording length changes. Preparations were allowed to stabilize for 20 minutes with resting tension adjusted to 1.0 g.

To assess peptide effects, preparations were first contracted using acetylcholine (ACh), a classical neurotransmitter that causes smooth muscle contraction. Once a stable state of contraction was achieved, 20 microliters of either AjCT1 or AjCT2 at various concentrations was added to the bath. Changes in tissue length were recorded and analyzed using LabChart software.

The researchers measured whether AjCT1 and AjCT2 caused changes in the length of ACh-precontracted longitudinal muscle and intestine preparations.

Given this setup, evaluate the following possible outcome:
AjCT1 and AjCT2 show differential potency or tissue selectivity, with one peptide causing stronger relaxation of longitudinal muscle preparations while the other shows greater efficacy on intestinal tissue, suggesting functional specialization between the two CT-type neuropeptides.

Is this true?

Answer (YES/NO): NO